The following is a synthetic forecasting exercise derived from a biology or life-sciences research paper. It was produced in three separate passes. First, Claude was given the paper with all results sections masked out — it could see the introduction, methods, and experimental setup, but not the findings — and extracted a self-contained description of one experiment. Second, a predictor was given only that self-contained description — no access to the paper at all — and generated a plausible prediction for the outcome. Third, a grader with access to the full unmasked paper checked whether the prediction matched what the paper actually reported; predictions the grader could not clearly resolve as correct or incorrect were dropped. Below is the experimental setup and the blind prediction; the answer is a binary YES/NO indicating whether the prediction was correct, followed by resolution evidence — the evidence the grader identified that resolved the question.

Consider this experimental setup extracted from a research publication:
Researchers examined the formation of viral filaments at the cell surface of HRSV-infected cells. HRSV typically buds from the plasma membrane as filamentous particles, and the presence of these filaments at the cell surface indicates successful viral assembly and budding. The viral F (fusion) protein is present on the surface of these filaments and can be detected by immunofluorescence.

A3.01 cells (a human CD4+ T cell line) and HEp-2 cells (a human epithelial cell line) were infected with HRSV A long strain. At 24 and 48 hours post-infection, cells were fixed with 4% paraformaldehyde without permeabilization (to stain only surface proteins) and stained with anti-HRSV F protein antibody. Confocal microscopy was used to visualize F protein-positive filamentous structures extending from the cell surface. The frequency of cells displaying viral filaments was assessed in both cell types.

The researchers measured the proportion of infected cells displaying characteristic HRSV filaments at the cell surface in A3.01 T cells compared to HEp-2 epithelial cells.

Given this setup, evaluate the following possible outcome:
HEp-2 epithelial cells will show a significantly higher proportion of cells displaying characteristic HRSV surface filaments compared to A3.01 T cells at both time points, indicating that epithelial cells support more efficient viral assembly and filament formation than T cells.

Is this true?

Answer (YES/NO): YES